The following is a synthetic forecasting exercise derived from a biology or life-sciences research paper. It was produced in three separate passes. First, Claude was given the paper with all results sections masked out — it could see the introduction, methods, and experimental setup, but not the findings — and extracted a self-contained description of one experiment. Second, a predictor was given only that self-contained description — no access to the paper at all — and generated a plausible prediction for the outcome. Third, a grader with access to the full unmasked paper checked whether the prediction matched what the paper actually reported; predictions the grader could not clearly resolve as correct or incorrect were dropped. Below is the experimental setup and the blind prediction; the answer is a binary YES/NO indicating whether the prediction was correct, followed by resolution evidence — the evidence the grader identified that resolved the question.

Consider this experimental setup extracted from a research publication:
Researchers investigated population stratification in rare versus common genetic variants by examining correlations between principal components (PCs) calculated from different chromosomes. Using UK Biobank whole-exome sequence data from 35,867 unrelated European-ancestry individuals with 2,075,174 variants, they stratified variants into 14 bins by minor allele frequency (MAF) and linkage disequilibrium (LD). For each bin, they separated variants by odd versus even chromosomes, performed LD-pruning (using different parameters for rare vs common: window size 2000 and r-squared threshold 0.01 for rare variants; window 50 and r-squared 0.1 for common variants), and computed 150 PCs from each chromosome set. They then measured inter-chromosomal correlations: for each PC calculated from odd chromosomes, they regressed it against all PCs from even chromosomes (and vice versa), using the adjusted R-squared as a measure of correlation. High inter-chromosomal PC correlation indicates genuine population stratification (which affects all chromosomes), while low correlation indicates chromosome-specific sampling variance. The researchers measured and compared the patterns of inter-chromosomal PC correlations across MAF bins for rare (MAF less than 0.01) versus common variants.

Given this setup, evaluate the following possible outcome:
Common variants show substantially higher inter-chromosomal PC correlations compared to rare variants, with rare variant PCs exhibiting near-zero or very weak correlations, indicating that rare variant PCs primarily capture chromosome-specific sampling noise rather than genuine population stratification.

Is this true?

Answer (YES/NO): NO